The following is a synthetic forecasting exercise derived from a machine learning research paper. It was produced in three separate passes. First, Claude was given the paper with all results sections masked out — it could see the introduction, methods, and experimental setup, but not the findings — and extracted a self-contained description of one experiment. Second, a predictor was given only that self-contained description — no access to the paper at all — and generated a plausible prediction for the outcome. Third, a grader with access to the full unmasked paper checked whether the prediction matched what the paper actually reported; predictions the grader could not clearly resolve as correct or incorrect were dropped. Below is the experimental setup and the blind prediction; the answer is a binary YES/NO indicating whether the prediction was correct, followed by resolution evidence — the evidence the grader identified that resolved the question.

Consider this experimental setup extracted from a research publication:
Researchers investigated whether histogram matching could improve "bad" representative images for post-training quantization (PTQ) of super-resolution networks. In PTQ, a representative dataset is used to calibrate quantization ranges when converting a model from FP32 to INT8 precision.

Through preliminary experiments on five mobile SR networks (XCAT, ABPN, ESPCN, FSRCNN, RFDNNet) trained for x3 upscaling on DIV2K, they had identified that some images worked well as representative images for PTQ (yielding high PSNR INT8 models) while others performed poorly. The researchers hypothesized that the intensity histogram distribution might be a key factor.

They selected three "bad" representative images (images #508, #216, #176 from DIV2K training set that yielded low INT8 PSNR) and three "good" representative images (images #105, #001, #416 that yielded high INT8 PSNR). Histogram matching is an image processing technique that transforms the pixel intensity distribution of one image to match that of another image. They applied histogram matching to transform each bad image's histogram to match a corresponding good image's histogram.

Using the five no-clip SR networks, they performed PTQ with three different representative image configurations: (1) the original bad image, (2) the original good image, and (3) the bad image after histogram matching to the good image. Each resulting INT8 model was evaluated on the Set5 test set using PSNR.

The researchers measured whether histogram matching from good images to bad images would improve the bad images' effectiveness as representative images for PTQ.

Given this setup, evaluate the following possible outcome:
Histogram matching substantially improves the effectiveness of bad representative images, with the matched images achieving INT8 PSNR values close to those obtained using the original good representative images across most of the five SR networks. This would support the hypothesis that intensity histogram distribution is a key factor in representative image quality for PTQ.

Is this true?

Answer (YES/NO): NO